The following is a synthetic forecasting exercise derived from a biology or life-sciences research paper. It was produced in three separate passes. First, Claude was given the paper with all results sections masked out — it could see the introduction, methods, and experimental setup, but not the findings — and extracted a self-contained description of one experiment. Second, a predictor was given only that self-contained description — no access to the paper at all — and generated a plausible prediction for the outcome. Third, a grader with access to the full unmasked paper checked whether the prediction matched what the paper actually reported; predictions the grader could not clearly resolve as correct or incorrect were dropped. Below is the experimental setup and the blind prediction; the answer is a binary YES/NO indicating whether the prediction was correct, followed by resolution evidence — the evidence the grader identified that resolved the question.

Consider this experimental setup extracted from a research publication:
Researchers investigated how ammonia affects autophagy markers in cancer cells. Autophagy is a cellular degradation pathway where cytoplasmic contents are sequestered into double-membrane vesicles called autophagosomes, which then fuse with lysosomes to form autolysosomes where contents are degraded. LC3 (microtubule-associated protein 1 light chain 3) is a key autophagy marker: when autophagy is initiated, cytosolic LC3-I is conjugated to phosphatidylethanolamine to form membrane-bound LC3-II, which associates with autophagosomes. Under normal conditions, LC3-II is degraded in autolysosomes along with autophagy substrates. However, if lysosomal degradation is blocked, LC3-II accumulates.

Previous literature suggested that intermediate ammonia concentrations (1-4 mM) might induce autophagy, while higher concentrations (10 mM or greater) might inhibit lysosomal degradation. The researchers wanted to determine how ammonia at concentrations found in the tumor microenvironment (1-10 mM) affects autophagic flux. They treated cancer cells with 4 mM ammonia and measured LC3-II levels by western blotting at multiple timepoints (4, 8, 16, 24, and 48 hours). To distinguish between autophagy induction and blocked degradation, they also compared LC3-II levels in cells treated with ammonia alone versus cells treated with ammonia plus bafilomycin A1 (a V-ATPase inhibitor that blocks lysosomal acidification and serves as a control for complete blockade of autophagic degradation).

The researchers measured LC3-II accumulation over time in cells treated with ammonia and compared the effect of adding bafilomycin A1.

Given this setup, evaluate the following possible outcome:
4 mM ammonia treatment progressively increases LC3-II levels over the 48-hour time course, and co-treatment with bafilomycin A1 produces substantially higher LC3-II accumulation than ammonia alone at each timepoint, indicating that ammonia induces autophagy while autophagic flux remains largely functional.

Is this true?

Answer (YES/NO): NO